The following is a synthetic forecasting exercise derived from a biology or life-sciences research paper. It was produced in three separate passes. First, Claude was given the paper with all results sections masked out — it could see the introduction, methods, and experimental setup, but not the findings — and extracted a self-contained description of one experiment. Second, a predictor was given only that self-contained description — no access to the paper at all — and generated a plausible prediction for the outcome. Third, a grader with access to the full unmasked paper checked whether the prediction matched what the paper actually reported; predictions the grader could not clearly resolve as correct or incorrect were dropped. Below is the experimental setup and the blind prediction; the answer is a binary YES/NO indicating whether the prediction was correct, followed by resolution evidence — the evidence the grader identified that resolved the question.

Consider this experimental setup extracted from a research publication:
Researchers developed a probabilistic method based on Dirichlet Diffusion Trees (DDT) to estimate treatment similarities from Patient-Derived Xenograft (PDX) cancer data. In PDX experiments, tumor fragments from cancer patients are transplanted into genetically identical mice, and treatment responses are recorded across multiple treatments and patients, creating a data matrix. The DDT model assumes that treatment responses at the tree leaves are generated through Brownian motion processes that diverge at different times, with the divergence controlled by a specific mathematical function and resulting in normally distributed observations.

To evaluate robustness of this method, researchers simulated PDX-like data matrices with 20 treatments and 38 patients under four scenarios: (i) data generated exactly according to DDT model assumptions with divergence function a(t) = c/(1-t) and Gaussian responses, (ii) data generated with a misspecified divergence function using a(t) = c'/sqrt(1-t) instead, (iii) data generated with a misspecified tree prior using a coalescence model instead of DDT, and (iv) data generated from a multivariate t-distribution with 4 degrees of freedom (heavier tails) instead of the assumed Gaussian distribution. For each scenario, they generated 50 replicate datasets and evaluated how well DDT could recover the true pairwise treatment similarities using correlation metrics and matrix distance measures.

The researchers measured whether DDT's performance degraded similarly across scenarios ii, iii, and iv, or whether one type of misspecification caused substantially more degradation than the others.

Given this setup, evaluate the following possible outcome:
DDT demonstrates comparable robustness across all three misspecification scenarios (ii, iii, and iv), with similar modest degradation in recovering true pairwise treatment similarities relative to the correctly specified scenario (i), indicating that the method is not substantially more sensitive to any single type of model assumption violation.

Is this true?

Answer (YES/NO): NO